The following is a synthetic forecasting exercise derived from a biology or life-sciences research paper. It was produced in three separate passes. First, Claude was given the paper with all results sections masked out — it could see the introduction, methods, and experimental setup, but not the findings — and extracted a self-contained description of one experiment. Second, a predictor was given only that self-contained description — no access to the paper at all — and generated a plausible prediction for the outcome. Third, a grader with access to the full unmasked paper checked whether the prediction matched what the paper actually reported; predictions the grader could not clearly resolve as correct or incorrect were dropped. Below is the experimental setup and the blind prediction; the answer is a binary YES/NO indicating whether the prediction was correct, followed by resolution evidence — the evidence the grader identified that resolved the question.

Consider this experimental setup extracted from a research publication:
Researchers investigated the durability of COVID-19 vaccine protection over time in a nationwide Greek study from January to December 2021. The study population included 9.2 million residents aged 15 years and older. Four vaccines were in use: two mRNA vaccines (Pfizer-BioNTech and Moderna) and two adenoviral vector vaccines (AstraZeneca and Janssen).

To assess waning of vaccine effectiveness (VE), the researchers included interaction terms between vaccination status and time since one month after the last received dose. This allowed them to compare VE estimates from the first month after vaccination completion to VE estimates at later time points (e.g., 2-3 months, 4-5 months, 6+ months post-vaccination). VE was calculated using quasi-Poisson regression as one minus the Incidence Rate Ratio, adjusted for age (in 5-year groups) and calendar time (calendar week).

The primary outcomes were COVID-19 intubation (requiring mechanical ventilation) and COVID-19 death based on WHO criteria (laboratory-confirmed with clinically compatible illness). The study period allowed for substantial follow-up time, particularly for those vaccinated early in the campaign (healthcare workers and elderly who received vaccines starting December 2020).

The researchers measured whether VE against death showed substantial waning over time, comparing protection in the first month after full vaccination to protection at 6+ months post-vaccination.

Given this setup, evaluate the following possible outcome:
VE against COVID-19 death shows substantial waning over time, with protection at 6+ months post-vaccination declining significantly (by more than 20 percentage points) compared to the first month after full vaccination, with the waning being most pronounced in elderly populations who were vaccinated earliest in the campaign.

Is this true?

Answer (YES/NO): NO